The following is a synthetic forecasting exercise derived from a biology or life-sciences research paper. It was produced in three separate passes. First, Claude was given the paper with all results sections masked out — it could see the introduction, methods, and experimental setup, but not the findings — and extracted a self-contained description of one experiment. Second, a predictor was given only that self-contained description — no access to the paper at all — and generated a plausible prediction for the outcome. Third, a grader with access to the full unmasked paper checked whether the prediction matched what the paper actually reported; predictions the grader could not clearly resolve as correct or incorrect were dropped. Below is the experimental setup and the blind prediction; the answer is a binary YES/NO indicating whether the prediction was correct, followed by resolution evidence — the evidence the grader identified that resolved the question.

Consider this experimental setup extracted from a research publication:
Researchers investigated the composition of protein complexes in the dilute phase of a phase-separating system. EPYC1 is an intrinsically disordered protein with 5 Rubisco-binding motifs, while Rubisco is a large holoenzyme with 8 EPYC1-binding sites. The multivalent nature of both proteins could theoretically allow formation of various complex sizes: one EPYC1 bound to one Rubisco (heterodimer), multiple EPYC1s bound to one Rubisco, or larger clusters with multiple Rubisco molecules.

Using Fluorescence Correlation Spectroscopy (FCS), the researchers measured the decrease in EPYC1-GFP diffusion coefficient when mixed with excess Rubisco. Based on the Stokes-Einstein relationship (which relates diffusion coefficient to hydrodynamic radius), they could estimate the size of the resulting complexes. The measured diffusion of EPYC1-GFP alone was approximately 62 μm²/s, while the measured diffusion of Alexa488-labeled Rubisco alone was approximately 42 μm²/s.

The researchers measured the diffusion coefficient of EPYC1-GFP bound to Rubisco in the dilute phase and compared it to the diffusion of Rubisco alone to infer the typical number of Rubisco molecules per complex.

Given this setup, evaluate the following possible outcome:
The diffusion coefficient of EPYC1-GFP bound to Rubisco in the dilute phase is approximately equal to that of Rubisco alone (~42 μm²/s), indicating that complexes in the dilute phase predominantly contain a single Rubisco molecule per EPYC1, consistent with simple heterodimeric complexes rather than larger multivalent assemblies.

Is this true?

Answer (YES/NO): YES